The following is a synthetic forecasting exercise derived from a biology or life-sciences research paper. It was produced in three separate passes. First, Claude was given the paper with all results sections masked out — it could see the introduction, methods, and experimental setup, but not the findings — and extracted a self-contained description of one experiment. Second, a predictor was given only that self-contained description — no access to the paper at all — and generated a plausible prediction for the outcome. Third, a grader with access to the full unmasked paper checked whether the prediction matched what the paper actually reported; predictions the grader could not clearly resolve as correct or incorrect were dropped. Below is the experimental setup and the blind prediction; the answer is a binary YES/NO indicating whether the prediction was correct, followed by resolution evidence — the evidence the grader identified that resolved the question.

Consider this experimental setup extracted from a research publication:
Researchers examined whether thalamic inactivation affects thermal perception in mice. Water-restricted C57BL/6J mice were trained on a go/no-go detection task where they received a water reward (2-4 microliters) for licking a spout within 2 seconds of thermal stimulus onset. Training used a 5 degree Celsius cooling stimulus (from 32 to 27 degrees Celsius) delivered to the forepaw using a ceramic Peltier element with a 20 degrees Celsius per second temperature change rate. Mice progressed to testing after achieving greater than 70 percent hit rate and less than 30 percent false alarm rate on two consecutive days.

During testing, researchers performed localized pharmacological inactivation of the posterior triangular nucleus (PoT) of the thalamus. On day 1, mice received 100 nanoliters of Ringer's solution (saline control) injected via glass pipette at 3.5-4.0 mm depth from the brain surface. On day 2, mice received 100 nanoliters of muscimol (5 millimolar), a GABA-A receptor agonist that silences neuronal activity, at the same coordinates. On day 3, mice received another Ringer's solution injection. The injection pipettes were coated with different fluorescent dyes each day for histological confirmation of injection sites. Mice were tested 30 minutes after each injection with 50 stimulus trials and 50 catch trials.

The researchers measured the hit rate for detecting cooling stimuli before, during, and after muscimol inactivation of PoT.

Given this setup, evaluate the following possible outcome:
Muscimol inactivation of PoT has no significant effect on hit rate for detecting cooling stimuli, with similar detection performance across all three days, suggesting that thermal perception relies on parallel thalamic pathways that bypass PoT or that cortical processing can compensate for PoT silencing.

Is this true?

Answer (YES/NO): NO